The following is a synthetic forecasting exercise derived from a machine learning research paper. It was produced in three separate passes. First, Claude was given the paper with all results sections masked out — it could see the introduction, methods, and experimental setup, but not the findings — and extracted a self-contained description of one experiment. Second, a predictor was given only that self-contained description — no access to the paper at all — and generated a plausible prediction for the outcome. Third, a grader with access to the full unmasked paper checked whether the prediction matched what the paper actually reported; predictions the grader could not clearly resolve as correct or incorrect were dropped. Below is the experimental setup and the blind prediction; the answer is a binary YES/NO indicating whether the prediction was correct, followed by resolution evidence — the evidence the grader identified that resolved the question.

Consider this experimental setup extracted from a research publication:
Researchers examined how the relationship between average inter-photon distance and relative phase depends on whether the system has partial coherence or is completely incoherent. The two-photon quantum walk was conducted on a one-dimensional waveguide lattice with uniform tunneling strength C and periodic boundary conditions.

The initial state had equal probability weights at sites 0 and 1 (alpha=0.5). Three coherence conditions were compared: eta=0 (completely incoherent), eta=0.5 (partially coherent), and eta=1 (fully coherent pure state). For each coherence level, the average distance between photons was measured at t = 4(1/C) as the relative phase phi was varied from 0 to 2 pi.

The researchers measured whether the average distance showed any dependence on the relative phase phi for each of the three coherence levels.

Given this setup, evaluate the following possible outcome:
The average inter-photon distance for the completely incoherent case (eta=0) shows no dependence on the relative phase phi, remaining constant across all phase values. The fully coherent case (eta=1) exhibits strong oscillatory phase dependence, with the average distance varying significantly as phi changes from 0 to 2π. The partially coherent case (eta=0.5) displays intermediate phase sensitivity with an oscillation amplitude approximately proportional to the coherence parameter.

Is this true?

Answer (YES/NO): YES